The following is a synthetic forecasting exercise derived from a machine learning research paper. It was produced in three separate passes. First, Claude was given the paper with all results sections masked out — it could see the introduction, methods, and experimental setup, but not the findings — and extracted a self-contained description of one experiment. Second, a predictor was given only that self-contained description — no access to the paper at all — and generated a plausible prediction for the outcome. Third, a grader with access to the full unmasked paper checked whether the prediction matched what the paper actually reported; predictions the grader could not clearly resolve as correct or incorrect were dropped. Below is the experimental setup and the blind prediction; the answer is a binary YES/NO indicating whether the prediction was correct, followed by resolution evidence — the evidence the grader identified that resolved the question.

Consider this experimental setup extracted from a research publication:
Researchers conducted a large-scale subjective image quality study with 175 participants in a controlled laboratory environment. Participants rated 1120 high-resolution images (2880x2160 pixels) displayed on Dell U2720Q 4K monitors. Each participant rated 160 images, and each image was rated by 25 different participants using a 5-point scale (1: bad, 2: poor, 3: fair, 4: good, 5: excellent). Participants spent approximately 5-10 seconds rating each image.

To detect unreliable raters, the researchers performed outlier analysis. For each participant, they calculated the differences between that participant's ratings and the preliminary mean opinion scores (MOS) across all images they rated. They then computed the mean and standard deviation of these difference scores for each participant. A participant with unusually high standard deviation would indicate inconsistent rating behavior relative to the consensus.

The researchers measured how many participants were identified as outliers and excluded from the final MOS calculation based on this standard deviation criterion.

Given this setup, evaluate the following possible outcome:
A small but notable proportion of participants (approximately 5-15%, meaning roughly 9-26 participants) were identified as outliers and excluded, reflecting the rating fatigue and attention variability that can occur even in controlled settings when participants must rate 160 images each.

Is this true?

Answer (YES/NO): NO